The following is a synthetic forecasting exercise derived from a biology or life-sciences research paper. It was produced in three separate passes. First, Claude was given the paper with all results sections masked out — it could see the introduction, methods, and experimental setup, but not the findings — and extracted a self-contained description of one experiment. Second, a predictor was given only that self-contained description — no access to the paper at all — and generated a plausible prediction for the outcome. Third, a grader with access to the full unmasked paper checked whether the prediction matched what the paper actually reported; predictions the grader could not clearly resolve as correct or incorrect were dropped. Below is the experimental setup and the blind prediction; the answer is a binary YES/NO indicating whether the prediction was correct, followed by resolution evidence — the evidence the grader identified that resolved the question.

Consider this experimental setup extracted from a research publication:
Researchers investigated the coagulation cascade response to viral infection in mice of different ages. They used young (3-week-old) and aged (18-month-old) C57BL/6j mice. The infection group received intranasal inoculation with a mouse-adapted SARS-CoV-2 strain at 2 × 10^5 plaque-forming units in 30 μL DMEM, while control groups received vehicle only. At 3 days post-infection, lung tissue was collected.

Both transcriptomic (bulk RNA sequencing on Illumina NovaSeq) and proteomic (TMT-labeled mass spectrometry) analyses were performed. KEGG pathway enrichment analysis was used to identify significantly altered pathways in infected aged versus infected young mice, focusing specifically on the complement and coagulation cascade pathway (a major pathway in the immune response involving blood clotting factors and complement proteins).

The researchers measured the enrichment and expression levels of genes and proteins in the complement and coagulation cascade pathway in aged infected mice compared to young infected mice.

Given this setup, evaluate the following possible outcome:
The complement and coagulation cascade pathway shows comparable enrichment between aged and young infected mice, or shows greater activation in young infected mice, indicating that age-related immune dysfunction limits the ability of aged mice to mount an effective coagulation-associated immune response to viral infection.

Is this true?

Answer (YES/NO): NO